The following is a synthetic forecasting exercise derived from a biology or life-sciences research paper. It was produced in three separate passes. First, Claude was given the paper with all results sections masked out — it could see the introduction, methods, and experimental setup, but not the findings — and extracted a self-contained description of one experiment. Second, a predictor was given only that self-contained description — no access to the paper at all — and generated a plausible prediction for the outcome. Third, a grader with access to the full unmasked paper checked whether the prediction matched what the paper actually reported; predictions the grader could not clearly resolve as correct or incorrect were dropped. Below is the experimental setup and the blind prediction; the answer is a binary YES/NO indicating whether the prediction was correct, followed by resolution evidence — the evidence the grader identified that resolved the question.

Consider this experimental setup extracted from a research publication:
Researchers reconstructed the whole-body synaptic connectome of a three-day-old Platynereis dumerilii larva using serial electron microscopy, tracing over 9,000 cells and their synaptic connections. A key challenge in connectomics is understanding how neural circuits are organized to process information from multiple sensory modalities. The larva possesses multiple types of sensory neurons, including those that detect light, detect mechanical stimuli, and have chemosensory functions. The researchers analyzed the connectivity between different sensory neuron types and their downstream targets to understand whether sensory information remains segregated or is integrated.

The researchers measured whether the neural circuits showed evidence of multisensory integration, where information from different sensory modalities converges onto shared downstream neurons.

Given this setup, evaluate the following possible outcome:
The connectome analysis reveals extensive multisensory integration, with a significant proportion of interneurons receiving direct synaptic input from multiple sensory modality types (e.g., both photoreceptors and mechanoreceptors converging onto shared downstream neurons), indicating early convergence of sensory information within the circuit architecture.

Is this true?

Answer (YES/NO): NO